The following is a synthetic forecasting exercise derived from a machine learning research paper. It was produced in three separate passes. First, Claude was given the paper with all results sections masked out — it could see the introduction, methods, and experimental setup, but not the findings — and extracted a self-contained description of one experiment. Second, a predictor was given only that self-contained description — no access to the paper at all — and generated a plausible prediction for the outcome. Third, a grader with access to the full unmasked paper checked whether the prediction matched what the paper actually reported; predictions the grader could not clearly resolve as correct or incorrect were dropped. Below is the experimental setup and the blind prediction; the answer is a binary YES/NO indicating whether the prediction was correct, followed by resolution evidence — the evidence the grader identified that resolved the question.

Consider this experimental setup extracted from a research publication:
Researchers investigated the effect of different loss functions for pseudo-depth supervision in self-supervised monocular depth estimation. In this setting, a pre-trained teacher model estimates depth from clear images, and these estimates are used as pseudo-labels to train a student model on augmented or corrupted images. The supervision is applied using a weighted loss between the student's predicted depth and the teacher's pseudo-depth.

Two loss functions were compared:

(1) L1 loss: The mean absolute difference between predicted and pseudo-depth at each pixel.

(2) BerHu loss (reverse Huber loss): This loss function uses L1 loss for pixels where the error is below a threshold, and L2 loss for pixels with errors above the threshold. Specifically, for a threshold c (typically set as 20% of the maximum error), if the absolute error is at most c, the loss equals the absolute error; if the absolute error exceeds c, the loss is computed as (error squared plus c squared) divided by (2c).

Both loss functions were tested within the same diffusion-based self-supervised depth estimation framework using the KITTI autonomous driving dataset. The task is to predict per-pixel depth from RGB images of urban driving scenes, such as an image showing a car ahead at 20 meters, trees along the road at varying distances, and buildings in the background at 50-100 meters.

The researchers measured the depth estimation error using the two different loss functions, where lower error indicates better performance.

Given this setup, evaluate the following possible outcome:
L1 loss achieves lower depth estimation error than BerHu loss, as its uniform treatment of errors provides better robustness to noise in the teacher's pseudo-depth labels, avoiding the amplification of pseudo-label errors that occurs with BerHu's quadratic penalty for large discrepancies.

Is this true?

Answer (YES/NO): NO